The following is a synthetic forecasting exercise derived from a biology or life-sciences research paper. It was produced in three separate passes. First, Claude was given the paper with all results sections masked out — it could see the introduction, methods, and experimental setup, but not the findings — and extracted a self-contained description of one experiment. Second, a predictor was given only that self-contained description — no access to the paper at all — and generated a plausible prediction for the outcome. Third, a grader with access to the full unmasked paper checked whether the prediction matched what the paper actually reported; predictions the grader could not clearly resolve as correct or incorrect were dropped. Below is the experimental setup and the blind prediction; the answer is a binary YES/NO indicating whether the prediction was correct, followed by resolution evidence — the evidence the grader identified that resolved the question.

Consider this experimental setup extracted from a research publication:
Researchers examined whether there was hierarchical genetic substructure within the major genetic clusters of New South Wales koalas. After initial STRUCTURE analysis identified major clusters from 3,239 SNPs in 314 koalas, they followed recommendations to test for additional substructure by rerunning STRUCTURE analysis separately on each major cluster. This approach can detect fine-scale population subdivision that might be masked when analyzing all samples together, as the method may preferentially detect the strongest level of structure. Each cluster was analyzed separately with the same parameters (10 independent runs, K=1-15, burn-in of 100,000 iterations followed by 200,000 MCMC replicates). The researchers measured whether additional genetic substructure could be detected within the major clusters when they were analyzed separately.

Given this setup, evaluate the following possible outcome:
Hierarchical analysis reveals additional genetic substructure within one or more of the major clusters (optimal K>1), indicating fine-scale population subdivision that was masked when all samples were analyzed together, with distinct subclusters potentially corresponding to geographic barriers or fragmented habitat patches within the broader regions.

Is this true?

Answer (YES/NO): YES